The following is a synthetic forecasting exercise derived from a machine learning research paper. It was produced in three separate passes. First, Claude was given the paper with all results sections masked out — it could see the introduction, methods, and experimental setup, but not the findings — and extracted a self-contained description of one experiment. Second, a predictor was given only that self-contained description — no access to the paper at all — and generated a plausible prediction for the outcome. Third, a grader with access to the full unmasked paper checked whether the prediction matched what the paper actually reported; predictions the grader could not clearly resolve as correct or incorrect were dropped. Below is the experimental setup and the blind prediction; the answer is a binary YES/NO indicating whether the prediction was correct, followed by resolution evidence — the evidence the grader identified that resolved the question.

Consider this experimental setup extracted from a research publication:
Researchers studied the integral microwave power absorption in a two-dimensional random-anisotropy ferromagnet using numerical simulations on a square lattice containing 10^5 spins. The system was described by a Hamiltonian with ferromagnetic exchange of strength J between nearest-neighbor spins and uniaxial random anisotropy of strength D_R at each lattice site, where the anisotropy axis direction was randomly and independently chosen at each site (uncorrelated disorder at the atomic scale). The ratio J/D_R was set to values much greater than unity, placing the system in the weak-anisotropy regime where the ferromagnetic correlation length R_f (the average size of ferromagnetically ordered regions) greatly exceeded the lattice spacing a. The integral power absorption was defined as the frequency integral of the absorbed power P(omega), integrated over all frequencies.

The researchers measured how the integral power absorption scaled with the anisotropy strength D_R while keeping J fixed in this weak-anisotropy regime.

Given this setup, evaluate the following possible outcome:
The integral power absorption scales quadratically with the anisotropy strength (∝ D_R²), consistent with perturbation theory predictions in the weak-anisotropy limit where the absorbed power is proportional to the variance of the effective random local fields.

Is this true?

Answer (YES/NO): YES